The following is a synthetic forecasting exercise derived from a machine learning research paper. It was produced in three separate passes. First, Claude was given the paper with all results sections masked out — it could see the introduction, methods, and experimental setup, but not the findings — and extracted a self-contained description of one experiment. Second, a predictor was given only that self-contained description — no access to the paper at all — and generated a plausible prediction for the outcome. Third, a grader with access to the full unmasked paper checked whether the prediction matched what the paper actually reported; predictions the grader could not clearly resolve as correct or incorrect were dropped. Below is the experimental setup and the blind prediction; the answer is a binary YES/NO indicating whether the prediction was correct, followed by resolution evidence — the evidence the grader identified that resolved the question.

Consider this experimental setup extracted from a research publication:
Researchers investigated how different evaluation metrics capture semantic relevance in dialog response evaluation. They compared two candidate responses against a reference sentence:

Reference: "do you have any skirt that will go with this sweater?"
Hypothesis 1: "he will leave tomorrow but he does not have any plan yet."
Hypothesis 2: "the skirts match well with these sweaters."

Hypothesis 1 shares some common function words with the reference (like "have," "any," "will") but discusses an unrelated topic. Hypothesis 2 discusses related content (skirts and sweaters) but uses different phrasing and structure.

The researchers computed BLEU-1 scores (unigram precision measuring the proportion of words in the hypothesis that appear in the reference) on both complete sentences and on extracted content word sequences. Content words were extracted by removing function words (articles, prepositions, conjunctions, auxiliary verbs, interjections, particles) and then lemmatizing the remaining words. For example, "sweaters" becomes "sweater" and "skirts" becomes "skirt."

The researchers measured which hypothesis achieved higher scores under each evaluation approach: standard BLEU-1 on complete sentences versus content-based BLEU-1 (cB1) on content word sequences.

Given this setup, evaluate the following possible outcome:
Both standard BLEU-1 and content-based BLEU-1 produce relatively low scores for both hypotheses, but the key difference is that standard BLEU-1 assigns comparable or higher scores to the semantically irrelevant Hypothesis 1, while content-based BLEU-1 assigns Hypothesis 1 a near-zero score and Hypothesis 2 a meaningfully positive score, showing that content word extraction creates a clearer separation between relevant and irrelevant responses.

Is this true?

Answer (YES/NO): NO